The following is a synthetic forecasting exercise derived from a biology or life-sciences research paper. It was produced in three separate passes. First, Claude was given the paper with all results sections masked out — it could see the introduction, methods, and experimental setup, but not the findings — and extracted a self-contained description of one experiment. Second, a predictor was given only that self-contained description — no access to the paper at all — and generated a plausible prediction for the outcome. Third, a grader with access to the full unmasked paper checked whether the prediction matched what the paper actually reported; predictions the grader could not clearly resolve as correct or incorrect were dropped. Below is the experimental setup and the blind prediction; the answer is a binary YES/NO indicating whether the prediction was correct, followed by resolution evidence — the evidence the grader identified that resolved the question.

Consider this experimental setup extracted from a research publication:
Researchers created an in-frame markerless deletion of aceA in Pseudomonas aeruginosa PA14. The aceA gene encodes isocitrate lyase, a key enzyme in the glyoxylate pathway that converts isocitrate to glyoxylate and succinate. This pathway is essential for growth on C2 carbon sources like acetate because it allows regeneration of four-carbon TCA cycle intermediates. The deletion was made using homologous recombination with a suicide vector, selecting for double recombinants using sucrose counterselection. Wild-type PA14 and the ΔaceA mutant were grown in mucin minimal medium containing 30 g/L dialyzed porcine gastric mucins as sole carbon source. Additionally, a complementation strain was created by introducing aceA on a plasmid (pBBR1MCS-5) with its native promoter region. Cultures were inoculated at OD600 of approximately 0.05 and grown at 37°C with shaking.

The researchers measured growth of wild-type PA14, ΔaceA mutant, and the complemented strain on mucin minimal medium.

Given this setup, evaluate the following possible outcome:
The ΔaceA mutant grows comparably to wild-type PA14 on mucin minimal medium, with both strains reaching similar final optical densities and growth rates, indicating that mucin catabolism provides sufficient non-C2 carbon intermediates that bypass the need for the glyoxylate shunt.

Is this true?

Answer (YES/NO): NO